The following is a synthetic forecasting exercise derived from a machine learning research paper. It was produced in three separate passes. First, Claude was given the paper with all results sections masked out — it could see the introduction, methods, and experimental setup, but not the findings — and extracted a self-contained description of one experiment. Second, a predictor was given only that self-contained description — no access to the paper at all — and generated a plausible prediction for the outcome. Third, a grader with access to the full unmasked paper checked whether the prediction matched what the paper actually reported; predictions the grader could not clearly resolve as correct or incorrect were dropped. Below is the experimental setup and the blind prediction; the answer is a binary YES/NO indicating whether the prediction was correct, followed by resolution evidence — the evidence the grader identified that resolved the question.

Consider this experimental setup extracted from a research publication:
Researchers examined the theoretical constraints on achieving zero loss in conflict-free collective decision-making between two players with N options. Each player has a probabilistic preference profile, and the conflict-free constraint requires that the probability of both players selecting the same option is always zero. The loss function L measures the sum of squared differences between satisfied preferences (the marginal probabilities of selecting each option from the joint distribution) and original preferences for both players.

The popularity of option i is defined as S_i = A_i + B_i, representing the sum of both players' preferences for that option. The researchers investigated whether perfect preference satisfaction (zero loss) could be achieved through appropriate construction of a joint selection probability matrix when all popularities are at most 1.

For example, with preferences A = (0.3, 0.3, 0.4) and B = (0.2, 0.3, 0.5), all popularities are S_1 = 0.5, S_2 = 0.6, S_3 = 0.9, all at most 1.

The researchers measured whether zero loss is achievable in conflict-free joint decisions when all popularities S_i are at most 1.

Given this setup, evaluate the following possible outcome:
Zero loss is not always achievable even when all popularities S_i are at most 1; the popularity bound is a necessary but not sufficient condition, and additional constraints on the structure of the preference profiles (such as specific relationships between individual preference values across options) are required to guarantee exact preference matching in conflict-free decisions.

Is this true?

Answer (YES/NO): NO